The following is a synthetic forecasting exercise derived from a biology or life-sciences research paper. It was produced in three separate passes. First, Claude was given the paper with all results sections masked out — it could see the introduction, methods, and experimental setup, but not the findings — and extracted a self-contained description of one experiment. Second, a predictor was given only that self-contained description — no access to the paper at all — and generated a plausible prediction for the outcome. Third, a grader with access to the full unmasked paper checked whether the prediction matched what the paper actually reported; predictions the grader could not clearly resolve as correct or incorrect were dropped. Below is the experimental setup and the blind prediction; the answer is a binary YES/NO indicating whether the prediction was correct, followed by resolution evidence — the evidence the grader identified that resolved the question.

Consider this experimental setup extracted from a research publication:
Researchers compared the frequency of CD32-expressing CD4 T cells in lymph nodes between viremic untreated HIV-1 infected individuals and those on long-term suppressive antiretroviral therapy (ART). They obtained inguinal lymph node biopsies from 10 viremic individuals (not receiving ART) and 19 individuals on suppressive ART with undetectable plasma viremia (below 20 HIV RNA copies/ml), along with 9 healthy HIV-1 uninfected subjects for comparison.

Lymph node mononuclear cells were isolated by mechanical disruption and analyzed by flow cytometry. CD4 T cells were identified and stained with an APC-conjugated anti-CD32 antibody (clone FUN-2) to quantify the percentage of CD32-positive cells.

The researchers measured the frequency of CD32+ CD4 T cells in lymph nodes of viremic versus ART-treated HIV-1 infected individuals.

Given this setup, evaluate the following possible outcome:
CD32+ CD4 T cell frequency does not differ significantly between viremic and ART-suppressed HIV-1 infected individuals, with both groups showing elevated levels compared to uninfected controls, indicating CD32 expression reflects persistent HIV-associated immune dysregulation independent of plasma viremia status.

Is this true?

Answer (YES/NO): NO